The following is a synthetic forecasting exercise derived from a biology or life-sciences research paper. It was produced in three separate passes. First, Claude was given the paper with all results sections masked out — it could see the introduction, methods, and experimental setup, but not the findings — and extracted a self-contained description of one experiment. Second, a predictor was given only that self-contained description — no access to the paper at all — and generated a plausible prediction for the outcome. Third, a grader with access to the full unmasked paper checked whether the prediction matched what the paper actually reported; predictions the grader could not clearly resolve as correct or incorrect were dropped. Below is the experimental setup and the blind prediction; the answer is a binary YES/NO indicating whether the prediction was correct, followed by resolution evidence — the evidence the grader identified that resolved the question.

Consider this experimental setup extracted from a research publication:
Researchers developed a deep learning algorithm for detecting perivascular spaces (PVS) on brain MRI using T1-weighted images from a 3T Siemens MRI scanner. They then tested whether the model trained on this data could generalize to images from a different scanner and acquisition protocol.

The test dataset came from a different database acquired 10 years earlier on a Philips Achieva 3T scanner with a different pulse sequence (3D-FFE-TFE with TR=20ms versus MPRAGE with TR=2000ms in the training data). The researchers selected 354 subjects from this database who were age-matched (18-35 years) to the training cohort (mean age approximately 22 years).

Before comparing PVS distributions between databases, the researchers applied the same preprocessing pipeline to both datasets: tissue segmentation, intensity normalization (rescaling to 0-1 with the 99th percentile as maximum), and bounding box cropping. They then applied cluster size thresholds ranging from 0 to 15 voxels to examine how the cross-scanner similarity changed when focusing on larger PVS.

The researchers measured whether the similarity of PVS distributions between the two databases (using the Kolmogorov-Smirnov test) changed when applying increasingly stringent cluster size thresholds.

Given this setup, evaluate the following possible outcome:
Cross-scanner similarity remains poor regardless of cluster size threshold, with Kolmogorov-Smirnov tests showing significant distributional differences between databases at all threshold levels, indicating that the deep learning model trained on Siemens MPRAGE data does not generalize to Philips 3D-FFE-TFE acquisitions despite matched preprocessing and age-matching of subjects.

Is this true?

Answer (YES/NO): NO